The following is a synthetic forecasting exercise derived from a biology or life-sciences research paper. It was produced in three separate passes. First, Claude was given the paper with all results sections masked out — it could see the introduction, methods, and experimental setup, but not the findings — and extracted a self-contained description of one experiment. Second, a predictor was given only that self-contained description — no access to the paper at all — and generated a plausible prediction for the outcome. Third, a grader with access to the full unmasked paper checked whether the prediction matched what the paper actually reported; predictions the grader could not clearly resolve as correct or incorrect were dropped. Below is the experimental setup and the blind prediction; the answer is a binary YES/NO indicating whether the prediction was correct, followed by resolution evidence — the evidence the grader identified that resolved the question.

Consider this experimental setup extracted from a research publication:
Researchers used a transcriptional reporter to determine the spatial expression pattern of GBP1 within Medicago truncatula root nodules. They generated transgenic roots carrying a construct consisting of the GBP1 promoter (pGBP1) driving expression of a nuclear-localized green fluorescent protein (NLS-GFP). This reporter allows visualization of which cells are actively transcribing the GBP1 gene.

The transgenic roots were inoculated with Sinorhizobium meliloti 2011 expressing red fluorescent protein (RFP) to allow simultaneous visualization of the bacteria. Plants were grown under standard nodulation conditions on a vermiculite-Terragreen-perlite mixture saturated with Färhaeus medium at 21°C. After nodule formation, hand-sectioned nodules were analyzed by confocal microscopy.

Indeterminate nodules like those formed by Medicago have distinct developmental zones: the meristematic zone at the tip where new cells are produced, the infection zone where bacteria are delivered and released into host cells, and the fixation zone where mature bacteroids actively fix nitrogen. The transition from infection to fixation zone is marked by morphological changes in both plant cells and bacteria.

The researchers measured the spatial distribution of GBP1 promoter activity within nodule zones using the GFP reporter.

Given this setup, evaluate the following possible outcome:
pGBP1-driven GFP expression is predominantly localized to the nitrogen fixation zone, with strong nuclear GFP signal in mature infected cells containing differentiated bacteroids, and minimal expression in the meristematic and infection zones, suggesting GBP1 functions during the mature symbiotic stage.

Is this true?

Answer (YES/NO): NO